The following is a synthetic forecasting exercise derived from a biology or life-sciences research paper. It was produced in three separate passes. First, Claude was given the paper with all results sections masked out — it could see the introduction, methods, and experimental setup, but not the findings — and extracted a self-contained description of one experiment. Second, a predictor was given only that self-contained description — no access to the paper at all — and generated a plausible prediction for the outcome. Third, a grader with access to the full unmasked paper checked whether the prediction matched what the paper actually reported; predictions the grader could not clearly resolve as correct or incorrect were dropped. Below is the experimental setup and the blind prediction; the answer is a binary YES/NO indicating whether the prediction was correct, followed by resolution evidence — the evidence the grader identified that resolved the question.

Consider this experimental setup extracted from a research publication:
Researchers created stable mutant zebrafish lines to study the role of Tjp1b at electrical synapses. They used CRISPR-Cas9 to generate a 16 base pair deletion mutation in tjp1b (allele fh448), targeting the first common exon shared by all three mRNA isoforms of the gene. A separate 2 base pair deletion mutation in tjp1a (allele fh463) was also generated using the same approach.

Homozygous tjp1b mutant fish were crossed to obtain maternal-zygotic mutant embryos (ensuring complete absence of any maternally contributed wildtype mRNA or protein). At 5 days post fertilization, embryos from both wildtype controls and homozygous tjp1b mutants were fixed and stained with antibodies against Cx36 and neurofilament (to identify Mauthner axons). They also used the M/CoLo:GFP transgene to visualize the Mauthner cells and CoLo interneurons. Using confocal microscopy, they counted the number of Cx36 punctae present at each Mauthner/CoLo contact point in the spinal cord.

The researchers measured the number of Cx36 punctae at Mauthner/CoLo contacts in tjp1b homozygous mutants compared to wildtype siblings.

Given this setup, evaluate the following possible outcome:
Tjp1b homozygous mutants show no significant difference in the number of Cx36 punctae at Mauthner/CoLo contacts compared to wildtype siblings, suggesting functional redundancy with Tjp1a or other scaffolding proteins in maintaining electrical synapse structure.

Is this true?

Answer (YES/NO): NO